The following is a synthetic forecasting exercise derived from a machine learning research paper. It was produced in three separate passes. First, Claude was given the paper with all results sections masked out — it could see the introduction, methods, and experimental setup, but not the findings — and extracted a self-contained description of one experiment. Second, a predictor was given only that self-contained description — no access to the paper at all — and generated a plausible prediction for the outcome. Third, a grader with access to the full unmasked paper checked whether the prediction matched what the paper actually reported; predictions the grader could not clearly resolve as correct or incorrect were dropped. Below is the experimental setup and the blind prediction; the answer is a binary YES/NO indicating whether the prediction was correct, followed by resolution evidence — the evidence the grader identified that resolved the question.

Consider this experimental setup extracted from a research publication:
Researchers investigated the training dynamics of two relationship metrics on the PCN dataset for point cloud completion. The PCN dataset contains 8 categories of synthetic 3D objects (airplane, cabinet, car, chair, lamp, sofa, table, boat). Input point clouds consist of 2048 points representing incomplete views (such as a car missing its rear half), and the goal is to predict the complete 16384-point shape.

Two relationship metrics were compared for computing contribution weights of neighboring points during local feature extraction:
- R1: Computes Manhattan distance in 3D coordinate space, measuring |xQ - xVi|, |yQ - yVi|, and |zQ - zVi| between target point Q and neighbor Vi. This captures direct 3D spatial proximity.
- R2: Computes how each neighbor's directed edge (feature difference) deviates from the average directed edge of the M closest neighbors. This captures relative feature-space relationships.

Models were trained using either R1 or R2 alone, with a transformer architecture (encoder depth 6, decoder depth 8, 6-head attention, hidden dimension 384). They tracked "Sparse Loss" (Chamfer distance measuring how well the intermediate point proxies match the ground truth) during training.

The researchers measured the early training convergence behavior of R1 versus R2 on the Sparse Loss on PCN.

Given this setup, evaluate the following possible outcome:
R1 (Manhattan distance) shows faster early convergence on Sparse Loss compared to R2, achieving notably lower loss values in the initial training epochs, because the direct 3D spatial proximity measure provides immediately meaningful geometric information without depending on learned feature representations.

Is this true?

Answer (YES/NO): YES